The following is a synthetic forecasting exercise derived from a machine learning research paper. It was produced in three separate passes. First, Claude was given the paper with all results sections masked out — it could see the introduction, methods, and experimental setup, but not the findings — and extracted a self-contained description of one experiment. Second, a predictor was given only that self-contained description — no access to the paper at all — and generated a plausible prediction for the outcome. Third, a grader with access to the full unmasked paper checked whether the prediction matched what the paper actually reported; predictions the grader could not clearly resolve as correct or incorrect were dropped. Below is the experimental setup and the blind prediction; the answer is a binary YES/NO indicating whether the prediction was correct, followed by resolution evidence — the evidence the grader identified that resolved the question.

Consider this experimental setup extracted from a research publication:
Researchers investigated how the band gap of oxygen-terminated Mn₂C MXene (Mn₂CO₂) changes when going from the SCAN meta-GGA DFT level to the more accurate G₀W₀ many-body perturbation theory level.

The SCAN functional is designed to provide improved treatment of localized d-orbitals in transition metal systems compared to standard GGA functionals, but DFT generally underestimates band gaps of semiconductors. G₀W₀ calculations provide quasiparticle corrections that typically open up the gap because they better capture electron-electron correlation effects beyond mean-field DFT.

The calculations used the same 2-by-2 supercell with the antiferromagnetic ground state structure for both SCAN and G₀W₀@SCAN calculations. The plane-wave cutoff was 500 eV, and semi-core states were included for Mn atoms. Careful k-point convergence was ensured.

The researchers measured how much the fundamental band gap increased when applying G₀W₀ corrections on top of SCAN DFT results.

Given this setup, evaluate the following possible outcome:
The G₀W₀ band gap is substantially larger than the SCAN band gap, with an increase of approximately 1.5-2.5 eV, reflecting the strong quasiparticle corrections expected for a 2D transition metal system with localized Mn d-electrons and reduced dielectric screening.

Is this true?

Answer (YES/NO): NO